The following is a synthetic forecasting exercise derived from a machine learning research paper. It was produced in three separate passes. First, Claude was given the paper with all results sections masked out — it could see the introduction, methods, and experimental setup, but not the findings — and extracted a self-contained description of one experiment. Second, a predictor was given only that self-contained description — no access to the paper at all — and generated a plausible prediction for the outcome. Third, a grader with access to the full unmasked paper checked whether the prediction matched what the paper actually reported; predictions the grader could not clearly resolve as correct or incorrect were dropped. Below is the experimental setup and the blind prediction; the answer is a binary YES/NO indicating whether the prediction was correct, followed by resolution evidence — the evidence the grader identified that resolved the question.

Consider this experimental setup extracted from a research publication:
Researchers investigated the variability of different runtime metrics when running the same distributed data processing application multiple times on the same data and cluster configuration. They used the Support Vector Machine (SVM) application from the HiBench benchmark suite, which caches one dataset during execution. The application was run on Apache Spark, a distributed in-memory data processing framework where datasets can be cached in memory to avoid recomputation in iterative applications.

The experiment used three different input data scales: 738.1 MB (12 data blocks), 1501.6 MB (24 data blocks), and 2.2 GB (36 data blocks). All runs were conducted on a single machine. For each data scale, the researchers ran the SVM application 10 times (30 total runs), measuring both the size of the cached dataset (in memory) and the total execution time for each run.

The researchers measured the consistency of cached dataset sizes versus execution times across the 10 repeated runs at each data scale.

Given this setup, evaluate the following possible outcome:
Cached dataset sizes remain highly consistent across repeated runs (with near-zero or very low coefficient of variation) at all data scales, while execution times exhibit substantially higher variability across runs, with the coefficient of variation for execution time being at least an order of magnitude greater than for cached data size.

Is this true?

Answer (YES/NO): YES